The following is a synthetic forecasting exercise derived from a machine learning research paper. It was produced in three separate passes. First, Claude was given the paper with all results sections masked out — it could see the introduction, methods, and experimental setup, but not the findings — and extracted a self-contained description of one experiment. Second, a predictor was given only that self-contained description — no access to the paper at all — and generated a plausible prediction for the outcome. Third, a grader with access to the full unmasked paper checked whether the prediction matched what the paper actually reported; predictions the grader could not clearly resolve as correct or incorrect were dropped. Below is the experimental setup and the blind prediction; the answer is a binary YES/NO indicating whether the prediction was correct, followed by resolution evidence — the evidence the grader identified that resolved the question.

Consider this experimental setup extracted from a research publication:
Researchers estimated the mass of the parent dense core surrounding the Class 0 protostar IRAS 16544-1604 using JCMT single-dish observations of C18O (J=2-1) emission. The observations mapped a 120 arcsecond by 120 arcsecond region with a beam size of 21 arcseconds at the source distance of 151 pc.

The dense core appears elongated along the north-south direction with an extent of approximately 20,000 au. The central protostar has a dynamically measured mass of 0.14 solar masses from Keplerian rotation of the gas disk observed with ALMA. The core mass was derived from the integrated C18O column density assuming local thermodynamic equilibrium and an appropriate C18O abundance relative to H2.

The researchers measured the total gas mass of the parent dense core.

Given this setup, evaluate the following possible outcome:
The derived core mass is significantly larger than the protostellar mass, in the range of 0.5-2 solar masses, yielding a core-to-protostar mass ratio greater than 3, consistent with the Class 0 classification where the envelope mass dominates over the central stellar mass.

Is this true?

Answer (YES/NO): YES